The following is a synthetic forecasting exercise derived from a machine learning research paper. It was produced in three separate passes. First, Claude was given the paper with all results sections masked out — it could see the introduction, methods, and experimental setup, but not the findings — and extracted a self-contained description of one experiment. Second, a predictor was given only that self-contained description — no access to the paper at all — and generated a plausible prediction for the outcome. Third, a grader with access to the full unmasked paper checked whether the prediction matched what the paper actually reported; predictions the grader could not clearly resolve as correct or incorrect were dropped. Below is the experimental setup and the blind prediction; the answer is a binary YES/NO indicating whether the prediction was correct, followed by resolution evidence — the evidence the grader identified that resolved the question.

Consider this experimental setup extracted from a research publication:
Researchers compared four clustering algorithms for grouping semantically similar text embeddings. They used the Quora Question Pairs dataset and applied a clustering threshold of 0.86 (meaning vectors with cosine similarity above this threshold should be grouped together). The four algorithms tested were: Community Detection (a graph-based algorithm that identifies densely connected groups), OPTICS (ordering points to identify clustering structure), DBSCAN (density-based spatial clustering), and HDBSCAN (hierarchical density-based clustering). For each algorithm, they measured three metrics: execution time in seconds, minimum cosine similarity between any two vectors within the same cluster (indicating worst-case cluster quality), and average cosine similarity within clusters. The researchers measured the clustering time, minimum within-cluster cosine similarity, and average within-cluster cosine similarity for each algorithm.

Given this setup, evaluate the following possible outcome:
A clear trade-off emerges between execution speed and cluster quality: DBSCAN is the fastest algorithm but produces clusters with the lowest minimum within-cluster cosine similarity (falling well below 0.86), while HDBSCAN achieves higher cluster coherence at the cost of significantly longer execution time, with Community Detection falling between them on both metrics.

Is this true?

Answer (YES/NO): NO